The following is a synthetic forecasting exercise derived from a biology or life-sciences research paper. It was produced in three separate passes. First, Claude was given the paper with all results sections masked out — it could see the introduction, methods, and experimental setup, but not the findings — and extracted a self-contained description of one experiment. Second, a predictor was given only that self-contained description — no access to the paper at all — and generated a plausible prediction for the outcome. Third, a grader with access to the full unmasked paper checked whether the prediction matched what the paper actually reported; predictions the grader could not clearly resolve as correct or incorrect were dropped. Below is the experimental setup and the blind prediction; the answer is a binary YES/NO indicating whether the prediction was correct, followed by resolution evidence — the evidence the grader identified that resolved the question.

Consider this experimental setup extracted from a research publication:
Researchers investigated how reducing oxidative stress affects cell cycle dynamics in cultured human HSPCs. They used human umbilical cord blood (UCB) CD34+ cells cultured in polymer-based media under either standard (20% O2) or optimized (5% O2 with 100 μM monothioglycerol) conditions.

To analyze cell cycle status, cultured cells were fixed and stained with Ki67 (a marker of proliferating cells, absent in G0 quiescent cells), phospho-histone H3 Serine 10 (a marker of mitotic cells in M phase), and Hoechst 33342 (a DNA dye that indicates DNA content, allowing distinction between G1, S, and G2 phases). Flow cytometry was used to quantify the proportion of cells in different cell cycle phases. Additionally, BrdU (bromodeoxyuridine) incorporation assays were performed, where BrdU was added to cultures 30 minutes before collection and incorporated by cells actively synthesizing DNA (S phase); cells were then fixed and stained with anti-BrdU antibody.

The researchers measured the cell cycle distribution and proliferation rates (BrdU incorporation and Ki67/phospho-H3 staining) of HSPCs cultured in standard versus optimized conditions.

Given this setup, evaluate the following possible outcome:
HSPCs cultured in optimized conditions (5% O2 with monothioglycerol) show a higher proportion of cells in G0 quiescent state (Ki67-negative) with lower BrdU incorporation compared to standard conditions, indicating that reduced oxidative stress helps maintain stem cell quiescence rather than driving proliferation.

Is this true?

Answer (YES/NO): NO